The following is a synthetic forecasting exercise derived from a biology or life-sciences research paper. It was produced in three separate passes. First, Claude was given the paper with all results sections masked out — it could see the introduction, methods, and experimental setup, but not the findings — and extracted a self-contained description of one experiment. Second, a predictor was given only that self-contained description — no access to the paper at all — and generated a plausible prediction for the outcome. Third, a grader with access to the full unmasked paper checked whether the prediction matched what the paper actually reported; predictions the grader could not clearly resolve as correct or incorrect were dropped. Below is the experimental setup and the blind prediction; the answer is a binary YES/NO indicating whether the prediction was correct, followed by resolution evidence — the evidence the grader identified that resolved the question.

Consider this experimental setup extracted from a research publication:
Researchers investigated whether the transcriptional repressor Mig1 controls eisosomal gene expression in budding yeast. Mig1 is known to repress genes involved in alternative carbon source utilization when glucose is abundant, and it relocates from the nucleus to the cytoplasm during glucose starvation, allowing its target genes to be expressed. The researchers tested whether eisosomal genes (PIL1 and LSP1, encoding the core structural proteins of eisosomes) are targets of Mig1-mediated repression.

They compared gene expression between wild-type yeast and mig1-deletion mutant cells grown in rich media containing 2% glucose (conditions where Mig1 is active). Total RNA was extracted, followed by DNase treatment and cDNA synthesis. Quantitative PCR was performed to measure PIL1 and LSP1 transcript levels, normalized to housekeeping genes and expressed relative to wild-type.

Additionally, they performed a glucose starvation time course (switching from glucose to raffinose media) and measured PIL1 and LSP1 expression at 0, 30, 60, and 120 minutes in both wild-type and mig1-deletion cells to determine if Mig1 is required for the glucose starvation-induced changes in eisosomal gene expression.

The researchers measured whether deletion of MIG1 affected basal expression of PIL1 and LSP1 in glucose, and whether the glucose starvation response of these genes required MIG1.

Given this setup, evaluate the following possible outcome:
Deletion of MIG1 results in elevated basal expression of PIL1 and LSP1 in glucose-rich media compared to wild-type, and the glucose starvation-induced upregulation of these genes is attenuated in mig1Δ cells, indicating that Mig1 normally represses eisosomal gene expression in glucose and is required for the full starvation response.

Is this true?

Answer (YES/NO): NO